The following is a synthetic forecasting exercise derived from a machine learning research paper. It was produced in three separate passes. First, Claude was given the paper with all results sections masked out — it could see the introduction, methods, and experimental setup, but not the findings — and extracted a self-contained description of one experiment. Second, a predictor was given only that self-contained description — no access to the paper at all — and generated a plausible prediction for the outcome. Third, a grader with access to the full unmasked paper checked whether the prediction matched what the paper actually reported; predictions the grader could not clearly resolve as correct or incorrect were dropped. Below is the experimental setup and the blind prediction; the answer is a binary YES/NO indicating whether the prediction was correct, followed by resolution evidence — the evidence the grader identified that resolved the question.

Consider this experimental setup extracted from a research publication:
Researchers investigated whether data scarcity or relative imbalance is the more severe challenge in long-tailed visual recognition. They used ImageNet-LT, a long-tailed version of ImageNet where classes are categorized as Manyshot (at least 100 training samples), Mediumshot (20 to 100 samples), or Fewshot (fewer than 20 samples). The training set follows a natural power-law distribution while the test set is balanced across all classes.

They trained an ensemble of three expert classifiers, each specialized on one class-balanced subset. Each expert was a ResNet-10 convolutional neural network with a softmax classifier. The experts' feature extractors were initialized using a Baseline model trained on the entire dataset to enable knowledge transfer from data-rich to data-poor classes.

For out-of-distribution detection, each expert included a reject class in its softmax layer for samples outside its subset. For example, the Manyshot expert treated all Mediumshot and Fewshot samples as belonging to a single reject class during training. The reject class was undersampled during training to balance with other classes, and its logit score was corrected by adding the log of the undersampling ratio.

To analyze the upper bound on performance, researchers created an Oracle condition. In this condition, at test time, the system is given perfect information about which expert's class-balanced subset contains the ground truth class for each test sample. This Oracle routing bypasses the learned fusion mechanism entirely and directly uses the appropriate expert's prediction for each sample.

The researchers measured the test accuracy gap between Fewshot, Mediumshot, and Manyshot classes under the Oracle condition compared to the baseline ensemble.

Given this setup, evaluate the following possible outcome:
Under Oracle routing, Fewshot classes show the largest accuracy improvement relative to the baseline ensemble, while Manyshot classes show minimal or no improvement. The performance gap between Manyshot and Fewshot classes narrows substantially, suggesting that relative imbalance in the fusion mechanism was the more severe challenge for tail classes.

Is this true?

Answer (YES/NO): YES